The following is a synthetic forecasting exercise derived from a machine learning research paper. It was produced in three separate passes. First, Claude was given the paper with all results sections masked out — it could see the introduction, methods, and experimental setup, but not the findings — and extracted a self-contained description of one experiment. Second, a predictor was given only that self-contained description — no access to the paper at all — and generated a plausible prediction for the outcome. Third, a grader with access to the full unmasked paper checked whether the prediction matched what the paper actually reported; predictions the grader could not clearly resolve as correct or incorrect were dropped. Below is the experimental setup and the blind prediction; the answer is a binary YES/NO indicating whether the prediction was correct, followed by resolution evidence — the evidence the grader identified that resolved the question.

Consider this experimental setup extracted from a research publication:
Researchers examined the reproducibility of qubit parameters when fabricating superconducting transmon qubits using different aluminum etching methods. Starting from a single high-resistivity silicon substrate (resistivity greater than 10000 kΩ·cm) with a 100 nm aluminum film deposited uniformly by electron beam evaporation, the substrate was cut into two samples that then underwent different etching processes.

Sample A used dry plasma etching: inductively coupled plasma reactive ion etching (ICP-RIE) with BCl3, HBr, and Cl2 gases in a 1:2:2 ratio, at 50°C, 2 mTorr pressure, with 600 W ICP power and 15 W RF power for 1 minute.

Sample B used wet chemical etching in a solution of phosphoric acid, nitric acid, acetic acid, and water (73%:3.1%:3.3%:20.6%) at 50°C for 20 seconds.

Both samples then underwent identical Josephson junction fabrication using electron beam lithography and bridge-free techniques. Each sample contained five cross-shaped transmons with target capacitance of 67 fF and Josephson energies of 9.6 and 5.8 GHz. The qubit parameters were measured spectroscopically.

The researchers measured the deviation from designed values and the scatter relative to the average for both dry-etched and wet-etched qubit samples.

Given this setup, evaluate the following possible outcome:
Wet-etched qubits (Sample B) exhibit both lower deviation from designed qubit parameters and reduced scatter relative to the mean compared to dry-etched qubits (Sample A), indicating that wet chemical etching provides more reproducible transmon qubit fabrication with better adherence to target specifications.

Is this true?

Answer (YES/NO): NO